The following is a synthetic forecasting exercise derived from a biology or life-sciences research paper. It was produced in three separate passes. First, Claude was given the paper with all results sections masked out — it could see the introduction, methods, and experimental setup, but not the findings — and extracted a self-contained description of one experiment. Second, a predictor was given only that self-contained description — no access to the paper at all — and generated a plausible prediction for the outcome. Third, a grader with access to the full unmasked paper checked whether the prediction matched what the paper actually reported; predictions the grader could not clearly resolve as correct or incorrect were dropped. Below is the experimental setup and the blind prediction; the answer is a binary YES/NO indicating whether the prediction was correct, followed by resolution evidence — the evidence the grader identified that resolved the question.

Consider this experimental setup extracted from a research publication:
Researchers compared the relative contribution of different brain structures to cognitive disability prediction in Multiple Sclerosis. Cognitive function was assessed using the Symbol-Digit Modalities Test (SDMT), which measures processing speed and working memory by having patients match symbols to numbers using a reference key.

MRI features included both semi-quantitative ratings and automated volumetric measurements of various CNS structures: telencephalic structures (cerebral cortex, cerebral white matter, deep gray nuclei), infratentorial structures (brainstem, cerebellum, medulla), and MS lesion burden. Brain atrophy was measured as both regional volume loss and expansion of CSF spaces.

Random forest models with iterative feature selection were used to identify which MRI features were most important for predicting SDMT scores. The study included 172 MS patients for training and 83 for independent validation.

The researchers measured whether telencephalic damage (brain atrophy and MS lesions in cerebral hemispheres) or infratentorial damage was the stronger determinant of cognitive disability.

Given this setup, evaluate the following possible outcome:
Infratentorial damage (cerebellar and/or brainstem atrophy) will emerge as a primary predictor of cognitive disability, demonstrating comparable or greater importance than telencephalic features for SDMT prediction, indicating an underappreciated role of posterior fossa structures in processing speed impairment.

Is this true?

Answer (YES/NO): NO